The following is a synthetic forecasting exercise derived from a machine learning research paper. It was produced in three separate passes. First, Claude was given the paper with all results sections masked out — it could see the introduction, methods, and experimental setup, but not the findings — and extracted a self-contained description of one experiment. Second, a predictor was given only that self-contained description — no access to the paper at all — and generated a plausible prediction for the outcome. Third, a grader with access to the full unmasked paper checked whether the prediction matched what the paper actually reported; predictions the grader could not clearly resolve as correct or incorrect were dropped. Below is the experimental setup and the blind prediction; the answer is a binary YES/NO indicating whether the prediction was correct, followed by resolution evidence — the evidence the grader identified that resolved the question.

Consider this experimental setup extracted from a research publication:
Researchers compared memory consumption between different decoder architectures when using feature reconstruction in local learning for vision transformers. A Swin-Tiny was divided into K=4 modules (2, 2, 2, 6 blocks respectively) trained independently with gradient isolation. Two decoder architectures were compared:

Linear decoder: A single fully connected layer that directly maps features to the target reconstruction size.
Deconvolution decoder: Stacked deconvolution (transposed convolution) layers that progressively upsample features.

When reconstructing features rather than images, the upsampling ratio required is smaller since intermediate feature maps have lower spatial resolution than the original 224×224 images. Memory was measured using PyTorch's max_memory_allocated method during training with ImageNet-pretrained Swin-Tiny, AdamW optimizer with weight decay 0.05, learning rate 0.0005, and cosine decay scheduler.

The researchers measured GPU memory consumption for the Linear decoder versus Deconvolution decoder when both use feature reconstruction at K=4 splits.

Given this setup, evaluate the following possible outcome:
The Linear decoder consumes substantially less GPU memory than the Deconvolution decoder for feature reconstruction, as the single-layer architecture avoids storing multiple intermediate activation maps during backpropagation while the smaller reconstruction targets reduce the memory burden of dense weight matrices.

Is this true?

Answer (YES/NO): NO